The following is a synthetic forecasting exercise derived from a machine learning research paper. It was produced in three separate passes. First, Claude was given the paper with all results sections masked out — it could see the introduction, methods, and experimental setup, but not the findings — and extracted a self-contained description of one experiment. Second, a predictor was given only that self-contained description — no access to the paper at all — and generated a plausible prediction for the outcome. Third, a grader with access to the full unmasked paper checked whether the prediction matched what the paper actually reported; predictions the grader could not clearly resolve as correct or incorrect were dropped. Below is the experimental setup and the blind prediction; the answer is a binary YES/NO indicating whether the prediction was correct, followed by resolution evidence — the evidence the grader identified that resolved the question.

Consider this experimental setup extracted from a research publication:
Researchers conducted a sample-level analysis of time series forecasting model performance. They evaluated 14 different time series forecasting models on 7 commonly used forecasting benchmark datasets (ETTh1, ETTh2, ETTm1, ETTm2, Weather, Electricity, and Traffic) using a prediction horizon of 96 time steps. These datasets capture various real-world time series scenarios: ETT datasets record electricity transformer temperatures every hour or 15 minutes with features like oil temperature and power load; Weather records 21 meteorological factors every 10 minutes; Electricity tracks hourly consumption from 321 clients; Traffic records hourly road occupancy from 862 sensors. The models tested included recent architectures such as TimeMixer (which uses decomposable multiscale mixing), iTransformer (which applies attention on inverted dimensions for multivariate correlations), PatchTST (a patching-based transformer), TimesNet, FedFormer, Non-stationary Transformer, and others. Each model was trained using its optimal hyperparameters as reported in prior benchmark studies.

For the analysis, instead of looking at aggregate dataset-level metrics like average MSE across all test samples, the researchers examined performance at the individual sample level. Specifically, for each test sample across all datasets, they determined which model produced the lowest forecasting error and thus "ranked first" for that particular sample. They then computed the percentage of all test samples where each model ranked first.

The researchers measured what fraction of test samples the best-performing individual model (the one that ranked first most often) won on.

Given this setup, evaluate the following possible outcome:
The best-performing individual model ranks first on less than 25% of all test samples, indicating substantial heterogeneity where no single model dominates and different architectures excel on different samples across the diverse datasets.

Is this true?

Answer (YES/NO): YES